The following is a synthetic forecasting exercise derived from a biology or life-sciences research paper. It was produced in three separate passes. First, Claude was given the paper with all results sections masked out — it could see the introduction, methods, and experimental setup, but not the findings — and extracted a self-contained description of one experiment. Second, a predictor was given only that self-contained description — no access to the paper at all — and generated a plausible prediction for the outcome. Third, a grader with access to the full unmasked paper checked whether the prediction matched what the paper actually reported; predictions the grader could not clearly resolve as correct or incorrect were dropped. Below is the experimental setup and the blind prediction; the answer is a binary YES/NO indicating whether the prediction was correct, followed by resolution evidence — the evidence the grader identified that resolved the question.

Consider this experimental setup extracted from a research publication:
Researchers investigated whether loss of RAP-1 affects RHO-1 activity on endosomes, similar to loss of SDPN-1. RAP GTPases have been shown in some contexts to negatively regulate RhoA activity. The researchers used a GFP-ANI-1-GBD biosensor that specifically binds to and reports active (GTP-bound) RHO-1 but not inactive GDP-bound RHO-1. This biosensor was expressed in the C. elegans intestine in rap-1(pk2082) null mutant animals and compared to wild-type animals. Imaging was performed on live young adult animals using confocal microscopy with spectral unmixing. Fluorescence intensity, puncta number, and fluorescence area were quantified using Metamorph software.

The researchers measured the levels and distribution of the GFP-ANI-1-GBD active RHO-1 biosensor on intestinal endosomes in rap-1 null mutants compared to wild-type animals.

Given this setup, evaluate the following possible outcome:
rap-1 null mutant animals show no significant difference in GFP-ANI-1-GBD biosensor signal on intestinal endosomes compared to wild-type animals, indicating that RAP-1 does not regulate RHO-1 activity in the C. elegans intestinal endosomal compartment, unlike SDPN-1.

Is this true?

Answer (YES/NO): NO